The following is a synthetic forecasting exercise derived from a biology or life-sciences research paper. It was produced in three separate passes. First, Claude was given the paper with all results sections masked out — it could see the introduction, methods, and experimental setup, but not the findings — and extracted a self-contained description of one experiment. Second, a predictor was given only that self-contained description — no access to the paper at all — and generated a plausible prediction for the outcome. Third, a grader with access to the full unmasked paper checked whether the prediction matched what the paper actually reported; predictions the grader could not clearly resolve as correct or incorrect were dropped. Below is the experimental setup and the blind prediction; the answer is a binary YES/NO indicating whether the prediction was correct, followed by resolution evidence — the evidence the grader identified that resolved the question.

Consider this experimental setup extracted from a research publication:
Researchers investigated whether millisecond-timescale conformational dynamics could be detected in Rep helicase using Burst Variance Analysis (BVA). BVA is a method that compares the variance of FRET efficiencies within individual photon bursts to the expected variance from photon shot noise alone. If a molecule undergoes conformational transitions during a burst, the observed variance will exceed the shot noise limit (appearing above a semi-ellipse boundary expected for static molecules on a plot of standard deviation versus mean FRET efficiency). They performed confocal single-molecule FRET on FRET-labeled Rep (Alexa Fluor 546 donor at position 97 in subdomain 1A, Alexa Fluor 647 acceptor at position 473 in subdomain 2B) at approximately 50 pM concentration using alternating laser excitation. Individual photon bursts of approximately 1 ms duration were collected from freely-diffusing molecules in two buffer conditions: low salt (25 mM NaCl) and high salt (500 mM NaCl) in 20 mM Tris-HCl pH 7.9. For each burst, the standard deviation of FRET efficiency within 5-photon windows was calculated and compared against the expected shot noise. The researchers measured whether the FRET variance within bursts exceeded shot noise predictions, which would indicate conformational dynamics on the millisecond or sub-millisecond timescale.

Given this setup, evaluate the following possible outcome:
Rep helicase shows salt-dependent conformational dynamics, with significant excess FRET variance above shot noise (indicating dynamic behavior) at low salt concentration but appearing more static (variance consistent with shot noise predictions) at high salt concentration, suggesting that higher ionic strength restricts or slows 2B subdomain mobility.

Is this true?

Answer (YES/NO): NO